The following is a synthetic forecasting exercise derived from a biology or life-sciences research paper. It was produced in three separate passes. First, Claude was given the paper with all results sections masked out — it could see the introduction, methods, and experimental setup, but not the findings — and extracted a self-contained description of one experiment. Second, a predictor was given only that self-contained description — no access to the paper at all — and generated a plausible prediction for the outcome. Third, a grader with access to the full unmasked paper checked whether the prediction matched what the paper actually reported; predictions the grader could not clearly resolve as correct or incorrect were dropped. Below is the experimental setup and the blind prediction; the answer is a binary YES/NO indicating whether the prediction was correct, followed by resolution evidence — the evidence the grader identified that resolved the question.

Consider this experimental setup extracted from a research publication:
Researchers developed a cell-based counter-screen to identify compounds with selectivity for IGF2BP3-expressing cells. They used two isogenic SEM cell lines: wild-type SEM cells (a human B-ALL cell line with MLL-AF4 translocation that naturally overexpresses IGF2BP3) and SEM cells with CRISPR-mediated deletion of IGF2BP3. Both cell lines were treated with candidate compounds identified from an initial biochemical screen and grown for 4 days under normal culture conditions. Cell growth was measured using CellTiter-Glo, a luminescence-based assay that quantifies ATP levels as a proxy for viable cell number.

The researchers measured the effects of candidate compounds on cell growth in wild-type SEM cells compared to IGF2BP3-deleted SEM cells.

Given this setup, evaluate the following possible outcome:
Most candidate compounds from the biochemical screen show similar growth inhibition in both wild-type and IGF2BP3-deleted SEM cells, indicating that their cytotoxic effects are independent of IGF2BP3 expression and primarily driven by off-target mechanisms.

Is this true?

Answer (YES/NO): NO